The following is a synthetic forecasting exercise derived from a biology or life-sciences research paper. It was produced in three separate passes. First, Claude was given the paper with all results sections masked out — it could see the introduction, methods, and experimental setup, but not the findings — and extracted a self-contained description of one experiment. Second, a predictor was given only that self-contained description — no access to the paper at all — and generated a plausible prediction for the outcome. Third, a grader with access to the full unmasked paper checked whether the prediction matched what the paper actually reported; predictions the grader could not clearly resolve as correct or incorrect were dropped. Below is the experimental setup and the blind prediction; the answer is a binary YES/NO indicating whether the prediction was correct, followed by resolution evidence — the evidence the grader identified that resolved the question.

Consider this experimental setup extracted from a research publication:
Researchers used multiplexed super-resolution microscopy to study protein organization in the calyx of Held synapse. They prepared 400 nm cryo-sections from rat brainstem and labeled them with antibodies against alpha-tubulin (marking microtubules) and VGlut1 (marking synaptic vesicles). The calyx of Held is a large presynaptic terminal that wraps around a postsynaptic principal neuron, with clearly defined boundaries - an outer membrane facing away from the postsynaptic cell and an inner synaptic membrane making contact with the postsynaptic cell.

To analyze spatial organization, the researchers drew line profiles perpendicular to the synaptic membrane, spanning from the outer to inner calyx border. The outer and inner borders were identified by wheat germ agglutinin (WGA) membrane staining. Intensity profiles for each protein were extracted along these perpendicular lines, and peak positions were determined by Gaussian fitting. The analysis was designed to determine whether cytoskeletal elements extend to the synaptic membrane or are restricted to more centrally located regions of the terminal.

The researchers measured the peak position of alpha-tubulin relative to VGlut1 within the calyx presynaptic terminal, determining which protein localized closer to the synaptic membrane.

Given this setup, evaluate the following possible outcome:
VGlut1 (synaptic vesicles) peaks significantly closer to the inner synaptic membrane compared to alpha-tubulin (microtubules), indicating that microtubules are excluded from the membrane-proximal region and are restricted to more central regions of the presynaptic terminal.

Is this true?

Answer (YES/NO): NO